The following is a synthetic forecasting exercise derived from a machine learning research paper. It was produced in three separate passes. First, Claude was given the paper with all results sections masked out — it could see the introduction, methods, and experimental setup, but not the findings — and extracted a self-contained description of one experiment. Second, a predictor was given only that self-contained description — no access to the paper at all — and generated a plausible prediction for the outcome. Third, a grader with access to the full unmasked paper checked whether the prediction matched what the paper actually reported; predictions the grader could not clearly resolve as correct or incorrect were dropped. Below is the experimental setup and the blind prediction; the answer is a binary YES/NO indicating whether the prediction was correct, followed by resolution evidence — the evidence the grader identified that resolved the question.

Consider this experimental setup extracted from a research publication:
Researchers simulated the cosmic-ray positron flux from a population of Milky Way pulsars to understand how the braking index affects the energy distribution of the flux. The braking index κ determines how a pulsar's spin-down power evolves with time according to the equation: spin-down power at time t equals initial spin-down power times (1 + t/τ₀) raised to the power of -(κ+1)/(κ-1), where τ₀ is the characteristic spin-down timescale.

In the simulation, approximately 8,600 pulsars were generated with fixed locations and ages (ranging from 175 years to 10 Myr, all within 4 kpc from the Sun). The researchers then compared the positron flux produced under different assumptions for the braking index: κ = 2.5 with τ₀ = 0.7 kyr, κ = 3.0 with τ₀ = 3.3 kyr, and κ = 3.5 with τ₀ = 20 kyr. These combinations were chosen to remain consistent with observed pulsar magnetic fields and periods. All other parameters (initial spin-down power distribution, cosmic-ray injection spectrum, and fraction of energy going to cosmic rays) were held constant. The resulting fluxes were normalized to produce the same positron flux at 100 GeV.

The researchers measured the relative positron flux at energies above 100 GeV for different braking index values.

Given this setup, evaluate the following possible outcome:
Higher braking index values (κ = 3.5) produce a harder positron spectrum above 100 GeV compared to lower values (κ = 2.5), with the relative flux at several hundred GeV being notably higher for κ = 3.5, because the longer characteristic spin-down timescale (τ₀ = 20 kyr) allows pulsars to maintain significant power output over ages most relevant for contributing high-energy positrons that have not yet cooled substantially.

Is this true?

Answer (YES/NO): YES